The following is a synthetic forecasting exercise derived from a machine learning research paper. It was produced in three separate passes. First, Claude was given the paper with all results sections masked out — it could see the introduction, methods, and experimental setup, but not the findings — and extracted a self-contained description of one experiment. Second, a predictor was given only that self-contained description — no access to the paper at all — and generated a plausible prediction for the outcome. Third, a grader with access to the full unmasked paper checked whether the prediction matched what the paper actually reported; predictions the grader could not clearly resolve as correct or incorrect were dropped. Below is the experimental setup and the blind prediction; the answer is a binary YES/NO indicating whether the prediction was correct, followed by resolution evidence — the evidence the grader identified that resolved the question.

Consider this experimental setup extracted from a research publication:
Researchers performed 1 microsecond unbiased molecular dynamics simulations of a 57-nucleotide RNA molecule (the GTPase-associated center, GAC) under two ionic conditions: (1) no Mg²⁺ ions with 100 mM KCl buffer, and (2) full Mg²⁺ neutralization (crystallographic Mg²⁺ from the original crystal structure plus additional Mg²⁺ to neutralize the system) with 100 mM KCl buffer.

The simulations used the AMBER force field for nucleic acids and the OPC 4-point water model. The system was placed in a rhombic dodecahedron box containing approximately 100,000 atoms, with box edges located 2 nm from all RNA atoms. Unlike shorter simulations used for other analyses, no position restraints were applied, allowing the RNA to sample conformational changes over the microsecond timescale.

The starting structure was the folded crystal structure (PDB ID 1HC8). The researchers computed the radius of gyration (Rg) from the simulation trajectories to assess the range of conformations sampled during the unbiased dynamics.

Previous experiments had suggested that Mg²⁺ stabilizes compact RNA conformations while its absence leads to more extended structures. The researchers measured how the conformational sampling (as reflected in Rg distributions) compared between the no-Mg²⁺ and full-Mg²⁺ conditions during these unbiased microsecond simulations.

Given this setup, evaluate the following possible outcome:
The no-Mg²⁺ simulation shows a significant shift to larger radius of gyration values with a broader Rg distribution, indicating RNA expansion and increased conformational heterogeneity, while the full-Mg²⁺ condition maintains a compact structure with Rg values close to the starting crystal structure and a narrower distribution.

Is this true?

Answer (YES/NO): NO